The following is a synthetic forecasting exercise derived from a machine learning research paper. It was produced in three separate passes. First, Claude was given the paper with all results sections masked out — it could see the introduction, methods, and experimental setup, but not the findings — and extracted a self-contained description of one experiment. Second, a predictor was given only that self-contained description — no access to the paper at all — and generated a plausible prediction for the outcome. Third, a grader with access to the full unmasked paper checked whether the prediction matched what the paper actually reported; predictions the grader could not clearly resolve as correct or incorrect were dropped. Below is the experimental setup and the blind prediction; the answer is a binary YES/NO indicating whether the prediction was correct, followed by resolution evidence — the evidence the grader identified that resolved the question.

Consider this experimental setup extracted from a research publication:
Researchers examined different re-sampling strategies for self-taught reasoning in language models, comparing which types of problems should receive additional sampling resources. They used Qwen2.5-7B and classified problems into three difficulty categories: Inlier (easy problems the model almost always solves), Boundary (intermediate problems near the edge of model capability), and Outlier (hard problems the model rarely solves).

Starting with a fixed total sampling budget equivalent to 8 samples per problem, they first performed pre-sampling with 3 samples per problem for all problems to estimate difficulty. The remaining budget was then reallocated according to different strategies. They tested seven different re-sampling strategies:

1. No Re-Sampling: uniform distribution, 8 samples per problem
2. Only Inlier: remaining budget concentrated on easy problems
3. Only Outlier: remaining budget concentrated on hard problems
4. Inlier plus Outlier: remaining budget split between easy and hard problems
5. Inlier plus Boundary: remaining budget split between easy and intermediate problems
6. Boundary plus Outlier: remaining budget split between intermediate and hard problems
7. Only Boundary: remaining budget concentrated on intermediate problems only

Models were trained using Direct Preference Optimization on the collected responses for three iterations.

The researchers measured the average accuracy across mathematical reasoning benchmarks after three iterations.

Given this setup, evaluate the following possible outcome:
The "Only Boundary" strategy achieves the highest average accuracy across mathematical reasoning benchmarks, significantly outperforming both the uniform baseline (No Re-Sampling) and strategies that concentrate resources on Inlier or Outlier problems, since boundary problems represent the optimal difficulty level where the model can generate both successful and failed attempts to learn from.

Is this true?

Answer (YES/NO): YES